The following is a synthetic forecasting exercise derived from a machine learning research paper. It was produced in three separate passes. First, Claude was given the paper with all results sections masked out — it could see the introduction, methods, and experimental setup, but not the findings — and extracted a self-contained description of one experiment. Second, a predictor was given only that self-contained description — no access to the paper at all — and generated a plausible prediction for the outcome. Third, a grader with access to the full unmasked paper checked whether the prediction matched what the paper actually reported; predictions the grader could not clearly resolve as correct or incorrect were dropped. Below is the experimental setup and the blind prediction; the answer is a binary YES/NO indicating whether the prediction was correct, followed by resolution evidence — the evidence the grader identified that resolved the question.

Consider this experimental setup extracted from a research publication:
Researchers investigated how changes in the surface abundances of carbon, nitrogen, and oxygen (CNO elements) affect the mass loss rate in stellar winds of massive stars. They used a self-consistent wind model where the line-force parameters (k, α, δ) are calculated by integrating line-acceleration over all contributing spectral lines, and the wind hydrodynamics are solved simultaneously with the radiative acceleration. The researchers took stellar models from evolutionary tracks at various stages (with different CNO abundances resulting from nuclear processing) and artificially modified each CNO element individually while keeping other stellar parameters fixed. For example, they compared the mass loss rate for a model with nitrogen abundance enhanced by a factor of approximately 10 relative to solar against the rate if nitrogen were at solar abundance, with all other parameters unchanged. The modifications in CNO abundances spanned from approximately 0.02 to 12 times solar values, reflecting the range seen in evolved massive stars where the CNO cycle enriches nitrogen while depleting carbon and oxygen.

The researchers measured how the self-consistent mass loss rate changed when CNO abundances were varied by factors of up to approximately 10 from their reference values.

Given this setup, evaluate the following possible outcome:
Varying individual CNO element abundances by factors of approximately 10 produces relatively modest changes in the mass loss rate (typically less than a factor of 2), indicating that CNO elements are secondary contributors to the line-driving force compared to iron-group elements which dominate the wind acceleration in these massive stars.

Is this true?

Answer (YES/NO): NO